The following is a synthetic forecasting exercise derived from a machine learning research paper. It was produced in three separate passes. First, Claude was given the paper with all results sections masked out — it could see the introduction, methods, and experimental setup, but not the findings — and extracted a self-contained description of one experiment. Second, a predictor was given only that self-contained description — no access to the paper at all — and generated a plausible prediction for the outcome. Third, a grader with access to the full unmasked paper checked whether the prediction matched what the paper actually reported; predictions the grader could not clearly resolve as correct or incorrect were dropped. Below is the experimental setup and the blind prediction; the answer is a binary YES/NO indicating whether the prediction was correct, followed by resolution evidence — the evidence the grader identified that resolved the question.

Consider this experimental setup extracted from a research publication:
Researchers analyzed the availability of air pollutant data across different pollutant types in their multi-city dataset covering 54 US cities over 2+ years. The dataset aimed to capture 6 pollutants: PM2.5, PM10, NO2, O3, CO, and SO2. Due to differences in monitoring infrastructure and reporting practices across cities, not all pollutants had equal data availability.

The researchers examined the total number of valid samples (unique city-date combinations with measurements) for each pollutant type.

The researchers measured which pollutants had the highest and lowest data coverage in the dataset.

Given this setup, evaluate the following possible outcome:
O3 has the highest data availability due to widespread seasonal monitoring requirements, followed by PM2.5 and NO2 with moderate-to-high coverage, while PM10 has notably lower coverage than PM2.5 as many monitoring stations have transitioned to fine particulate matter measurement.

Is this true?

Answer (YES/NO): NO